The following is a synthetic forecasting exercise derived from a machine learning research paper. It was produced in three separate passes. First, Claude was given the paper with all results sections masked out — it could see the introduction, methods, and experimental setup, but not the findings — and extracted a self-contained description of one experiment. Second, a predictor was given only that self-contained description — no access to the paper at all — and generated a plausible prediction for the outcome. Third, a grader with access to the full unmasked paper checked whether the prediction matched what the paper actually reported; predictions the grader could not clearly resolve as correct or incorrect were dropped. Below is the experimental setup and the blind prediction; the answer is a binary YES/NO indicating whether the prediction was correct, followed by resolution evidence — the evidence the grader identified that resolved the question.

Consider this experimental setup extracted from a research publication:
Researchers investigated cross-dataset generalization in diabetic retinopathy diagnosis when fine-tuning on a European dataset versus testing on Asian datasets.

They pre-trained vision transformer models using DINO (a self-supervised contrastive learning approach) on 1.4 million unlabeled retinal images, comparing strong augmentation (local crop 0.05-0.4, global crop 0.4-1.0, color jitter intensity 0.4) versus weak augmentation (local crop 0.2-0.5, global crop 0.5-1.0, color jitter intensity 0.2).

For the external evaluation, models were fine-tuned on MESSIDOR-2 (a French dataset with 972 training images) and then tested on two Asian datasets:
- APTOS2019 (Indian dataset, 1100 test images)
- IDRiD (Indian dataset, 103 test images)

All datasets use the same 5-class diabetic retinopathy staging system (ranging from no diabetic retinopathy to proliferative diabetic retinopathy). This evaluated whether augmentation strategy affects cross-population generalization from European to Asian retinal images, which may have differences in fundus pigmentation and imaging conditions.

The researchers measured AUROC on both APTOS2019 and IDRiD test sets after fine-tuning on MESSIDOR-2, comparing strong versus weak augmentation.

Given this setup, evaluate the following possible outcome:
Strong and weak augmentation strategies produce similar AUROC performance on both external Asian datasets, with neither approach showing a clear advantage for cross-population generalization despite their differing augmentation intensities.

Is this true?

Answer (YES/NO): YES